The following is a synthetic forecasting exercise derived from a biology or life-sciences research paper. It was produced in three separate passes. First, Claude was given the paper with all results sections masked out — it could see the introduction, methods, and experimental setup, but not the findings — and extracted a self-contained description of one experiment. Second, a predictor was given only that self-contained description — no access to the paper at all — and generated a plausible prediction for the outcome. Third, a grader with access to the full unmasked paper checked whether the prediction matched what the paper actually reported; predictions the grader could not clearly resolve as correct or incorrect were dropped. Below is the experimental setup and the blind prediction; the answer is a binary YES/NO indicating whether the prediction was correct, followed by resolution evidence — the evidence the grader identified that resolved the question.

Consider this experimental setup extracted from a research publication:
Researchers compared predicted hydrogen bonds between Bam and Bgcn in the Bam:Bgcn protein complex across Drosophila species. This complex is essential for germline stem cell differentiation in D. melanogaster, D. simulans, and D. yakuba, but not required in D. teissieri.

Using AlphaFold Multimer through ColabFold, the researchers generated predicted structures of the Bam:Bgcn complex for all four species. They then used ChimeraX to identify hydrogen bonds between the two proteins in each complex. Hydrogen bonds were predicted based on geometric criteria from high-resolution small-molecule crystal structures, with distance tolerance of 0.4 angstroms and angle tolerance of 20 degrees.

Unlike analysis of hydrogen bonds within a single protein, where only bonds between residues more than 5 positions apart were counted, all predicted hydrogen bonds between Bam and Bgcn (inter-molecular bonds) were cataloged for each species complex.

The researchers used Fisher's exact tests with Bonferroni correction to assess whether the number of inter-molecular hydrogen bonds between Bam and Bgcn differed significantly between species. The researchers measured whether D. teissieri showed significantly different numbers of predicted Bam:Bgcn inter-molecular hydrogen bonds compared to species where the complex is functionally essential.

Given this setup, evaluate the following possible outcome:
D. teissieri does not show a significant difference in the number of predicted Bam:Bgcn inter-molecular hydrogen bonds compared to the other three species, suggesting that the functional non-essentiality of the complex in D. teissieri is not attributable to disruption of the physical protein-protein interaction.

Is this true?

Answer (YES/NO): YES